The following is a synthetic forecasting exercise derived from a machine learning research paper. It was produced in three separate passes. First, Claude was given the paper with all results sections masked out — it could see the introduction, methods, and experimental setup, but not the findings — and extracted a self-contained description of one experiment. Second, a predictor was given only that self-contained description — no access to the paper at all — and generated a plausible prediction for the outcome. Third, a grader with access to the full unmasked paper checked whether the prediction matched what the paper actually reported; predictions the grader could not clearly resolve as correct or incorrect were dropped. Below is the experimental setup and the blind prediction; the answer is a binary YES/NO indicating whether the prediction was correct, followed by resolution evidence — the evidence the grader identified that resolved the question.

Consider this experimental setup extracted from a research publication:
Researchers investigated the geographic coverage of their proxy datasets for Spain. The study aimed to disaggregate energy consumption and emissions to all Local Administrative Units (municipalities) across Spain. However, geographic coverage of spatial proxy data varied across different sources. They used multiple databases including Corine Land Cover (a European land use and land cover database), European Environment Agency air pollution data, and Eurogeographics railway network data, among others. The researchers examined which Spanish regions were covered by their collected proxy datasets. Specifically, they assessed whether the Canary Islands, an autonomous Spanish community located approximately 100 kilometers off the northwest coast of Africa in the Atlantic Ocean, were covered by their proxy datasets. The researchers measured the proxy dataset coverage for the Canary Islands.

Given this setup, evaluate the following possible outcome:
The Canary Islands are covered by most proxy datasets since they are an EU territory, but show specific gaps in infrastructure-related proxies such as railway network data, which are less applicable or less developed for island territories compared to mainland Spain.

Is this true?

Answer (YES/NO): NO